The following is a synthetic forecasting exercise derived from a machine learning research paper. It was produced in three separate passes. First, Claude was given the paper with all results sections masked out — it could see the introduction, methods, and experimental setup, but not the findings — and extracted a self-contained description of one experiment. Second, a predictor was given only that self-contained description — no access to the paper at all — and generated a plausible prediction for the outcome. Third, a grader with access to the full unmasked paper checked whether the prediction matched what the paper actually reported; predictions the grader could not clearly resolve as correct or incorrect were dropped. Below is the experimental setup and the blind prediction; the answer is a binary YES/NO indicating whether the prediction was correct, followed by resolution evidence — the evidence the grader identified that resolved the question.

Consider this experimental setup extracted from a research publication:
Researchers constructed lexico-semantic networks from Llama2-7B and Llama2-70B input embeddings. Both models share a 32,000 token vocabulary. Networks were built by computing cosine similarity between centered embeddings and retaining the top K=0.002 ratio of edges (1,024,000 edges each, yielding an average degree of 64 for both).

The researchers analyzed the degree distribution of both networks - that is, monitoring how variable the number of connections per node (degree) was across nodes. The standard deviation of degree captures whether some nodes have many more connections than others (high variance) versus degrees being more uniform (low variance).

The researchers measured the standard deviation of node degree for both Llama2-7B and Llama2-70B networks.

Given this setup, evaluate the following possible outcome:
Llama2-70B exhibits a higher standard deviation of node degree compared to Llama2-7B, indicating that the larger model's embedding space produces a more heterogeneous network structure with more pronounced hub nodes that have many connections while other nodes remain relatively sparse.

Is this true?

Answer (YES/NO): NO